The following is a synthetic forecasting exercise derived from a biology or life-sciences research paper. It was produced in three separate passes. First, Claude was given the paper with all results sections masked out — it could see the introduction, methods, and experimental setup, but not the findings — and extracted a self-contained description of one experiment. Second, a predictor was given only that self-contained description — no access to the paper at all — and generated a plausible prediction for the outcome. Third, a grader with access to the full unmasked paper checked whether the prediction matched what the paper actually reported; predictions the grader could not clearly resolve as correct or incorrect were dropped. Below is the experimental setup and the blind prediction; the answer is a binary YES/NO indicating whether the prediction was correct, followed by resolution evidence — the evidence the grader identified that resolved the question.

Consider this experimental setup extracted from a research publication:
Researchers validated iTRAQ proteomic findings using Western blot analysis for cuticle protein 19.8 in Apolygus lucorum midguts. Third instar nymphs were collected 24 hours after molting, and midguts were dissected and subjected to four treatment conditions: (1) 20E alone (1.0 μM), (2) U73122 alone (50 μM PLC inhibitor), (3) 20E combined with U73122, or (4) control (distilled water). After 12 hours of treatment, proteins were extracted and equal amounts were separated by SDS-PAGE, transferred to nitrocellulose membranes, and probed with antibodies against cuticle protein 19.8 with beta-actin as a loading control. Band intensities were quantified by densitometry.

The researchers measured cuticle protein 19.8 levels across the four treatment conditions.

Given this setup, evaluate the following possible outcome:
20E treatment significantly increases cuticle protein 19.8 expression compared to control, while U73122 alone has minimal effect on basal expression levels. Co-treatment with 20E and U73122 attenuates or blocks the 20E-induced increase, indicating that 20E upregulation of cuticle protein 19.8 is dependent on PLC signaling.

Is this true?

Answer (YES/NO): NO